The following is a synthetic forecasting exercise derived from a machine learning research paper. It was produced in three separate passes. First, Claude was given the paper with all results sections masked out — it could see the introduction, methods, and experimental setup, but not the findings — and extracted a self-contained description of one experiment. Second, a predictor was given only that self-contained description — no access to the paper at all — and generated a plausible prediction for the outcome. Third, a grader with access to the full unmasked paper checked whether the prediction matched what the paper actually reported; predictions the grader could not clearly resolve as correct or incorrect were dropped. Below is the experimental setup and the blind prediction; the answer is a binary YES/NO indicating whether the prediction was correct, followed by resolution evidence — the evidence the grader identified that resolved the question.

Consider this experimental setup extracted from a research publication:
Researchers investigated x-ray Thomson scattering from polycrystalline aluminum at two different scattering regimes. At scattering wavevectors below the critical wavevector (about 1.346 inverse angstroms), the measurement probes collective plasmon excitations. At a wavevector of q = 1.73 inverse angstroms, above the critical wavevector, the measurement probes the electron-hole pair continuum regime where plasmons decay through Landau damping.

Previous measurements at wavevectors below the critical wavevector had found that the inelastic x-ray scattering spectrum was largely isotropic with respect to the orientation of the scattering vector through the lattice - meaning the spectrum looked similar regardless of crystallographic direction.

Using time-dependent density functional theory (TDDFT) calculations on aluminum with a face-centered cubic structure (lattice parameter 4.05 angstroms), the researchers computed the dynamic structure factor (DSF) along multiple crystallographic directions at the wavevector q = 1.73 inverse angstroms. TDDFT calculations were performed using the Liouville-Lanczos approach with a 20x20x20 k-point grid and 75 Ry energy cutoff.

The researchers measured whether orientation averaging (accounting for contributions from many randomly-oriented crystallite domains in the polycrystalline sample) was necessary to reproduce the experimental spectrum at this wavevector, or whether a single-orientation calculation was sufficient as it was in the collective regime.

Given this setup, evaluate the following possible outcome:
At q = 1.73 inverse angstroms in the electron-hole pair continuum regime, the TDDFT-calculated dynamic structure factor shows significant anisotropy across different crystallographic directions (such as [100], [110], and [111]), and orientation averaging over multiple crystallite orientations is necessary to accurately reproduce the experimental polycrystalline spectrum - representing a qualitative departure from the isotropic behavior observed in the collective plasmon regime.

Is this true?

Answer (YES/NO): YES